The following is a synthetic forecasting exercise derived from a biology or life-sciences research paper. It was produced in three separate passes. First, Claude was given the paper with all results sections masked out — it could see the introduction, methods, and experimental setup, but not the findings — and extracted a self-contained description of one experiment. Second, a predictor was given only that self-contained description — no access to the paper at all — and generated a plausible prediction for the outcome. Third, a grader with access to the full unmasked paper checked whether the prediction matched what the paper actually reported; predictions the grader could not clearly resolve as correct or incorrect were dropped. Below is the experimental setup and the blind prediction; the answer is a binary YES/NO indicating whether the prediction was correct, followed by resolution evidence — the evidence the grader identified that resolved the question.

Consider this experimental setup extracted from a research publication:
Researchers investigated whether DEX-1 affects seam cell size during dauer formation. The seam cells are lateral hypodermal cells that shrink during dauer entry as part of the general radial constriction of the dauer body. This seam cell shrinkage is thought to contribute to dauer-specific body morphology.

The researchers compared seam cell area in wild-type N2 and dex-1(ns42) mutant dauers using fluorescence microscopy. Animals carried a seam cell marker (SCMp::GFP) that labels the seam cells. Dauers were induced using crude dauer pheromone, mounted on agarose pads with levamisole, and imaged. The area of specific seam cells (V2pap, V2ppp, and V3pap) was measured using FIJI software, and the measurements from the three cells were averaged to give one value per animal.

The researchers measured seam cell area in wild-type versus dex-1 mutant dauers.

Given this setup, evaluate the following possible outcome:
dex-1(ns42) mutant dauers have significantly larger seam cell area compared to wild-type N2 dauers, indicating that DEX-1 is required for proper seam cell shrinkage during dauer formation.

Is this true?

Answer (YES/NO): YES